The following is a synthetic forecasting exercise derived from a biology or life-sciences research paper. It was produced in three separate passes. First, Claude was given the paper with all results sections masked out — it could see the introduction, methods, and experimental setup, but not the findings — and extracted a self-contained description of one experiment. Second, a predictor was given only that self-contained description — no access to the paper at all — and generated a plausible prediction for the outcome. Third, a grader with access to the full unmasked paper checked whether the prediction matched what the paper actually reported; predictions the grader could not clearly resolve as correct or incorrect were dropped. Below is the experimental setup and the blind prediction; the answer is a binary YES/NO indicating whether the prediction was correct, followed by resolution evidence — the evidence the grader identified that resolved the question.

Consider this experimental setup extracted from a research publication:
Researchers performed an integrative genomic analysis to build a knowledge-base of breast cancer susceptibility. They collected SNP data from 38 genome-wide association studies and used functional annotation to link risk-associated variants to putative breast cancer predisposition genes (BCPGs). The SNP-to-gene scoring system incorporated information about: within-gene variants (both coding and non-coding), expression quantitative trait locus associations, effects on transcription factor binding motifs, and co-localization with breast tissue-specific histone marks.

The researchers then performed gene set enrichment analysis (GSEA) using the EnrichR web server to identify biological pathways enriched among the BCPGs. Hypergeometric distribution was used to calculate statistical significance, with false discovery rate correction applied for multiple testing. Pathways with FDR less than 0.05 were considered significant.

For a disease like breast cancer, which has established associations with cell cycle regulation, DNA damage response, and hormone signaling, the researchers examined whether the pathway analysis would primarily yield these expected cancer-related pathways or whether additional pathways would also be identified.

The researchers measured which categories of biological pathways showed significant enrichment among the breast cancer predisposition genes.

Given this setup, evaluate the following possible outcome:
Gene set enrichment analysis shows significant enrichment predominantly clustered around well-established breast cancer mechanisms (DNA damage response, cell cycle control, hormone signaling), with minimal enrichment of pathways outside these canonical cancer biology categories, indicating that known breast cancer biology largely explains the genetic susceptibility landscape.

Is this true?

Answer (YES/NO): NO